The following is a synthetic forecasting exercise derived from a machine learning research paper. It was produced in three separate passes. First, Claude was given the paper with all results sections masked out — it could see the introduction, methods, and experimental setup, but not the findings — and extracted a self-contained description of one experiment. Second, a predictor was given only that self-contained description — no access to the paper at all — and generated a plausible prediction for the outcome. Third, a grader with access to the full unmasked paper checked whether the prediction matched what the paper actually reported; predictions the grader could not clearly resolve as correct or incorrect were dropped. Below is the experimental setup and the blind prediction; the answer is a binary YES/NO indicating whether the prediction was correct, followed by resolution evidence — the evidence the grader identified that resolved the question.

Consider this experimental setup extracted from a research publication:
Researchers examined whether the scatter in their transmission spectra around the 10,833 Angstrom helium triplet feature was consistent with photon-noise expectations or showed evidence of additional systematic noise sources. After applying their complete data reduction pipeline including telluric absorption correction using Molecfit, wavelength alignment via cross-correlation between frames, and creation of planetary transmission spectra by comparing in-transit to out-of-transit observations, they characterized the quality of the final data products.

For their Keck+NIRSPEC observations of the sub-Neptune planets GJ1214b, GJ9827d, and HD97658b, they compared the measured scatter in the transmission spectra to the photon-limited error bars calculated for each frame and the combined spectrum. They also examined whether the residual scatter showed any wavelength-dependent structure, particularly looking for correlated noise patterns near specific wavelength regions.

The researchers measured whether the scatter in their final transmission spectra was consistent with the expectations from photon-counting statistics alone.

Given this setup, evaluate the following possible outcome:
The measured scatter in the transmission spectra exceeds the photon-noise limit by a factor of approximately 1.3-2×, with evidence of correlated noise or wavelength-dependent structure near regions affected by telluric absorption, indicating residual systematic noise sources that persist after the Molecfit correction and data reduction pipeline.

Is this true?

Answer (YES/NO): NO